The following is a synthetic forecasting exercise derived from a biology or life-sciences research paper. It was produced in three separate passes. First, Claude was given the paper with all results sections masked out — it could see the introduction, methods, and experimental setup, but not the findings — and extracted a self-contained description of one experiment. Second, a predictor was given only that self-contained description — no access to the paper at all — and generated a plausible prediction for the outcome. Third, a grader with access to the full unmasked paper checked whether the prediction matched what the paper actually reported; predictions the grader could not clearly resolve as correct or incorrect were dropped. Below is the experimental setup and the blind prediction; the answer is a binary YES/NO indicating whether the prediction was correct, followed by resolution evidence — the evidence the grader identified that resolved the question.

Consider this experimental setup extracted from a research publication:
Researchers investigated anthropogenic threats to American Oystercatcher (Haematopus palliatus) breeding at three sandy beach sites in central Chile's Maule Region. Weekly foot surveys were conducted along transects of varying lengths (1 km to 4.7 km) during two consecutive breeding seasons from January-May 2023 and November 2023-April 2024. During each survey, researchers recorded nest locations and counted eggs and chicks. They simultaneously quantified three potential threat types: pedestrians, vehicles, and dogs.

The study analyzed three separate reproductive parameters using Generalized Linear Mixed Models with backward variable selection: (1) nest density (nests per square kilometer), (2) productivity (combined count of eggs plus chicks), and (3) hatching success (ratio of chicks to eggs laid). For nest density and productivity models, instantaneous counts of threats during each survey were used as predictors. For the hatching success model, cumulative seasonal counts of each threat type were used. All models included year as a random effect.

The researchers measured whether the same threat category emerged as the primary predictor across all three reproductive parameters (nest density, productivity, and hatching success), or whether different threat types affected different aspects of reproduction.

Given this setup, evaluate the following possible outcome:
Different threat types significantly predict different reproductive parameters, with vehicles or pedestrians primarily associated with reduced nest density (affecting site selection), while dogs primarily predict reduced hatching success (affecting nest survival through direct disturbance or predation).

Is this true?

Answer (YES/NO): NO